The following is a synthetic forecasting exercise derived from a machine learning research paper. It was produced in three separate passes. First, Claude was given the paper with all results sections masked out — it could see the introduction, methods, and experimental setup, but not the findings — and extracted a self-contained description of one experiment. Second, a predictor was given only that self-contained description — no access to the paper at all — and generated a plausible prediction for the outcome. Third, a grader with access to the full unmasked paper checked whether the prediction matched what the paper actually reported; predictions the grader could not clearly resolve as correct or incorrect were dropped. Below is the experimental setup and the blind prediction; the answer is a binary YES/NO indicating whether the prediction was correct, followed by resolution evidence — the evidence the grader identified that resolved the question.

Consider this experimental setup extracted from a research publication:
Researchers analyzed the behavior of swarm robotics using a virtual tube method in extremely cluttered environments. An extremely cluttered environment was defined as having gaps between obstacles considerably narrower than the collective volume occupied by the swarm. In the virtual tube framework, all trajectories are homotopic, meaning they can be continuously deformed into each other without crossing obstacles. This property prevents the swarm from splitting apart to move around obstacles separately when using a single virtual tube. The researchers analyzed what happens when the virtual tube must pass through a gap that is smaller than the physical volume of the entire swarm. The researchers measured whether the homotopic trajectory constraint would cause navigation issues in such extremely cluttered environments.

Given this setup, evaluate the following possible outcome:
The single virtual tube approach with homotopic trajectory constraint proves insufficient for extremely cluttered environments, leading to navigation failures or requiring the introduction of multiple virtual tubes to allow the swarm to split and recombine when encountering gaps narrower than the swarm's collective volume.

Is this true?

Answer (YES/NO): YES